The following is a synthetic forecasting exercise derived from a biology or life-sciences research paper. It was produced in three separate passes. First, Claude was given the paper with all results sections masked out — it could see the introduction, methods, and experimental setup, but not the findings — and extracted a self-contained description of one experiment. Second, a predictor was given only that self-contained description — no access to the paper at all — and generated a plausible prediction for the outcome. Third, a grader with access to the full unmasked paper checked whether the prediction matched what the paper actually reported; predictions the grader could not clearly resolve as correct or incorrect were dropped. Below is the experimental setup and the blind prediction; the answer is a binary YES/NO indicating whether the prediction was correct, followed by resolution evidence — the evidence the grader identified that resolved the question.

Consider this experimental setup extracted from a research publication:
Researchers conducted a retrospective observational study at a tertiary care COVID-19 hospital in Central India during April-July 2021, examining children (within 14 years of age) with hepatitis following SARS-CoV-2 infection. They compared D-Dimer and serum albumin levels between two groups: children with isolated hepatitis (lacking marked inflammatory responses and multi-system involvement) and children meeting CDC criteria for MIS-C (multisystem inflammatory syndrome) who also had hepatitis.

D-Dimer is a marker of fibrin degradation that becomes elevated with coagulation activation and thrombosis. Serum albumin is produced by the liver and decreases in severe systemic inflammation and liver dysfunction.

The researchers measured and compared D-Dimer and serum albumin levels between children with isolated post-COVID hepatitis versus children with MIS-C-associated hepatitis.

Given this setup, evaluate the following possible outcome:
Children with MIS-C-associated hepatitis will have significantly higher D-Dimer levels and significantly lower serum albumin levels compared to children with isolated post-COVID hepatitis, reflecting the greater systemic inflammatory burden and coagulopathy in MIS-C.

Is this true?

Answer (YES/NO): NO